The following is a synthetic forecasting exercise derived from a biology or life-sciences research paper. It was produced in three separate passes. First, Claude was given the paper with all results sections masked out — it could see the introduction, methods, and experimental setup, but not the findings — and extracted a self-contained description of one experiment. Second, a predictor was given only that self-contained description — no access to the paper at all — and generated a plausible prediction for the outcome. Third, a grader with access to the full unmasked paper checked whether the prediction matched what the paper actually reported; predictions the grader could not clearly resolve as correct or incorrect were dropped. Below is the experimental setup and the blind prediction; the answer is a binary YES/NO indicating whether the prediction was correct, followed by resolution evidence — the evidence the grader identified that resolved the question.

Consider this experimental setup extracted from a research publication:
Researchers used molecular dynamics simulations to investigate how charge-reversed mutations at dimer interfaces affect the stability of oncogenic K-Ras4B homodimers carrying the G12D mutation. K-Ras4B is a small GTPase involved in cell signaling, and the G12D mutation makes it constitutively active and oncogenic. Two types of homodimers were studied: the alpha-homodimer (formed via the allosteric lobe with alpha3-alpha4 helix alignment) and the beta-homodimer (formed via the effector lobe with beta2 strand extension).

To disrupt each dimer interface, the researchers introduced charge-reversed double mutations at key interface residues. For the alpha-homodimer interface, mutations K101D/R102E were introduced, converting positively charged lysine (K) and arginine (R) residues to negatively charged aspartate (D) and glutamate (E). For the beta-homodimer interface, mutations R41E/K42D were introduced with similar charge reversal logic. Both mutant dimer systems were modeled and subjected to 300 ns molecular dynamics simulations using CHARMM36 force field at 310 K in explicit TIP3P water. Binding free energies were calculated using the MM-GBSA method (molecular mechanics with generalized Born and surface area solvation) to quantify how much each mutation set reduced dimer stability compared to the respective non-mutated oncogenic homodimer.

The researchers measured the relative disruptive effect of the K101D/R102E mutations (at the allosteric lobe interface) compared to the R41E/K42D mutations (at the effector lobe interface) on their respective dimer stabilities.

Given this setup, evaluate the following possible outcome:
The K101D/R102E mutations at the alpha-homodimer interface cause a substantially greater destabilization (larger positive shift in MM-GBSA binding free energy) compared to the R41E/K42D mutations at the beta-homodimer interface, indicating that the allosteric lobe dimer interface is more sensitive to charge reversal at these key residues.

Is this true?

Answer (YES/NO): NO